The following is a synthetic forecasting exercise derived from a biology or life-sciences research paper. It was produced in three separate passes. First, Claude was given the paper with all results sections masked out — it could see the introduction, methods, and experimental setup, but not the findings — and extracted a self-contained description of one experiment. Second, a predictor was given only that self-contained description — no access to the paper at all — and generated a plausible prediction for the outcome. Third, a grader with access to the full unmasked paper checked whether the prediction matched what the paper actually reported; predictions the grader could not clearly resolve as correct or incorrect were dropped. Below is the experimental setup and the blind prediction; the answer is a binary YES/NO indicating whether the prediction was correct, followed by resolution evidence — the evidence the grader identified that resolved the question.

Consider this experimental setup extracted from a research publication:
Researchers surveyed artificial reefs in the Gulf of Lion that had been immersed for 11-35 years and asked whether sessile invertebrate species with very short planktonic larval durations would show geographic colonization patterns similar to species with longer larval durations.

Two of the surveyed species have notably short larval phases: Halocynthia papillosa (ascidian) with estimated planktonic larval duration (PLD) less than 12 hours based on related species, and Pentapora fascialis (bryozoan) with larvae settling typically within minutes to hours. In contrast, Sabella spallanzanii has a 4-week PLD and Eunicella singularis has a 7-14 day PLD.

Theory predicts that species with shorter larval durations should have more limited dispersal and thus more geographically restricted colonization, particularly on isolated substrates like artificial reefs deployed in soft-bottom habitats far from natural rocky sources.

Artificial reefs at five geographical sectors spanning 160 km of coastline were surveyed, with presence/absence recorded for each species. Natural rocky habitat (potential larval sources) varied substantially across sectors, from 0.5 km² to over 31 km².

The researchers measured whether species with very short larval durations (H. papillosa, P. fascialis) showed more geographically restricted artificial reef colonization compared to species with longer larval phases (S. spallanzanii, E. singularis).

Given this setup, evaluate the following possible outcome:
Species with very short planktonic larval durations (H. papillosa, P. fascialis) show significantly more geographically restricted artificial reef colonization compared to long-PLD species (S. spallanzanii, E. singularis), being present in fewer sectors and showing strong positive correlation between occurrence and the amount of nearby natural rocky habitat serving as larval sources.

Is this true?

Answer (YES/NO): NO